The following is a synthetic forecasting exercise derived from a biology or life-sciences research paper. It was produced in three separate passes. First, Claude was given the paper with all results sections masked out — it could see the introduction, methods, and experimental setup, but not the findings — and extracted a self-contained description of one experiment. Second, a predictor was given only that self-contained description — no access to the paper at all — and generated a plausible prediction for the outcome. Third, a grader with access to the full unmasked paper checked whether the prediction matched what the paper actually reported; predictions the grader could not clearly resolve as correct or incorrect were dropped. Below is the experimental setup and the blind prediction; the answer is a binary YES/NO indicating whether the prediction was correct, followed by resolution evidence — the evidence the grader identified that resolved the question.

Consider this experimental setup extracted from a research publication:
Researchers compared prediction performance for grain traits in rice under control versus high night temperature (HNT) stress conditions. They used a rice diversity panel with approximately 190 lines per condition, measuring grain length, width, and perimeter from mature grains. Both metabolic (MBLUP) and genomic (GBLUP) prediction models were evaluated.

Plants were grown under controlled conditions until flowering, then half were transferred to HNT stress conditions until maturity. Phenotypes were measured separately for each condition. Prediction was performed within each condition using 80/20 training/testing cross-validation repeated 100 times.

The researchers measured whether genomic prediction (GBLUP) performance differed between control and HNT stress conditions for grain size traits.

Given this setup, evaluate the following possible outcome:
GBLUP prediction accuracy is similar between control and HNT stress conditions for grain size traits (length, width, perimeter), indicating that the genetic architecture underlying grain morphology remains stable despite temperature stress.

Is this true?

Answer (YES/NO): YES